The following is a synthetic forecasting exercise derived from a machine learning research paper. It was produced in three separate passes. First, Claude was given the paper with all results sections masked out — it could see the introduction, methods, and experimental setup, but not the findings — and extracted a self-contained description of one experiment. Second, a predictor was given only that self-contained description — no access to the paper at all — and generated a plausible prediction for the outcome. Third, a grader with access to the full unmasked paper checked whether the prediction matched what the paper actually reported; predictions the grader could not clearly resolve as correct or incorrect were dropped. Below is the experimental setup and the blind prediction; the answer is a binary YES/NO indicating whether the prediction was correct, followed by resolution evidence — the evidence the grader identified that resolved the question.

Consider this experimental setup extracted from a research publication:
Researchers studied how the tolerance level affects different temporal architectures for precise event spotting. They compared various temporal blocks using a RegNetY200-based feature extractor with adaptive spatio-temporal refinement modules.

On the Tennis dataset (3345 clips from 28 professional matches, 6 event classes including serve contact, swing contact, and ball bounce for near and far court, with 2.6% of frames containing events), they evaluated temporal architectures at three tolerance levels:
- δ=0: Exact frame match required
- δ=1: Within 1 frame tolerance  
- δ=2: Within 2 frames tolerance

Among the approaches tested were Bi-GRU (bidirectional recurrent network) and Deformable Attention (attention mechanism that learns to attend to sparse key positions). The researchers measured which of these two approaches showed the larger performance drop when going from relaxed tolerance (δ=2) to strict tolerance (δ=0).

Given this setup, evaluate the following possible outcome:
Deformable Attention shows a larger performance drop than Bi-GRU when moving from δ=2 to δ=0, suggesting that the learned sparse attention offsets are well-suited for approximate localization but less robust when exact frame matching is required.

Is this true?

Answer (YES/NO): YES